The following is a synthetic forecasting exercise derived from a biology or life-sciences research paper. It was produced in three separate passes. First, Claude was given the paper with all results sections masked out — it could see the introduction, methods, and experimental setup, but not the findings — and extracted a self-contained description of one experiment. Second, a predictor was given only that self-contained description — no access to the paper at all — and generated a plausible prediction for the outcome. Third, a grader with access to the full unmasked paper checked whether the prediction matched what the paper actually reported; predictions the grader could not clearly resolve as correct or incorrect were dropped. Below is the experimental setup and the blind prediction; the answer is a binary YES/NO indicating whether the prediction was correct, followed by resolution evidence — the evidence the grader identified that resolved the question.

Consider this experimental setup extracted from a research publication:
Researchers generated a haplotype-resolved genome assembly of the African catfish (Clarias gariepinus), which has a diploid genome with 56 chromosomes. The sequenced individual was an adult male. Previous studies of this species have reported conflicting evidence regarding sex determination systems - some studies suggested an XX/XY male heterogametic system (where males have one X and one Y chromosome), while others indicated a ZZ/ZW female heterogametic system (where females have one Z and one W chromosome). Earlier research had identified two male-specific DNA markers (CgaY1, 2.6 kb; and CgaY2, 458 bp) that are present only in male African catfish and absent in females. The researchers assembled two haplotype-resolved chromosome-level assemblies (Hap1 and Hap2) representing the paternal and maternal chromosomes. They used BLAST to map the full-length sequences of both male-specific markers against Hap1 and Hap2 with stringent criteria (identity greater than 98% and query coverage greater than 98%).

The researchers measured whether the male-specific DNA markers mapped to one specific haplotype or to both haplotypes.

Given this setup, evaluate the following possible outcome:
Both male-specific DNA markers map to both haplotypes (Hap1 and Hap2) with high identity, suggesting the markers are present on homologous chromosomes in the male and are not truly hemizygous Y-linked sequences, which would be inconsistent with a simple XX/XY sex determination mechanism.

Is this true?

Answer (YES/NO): NO